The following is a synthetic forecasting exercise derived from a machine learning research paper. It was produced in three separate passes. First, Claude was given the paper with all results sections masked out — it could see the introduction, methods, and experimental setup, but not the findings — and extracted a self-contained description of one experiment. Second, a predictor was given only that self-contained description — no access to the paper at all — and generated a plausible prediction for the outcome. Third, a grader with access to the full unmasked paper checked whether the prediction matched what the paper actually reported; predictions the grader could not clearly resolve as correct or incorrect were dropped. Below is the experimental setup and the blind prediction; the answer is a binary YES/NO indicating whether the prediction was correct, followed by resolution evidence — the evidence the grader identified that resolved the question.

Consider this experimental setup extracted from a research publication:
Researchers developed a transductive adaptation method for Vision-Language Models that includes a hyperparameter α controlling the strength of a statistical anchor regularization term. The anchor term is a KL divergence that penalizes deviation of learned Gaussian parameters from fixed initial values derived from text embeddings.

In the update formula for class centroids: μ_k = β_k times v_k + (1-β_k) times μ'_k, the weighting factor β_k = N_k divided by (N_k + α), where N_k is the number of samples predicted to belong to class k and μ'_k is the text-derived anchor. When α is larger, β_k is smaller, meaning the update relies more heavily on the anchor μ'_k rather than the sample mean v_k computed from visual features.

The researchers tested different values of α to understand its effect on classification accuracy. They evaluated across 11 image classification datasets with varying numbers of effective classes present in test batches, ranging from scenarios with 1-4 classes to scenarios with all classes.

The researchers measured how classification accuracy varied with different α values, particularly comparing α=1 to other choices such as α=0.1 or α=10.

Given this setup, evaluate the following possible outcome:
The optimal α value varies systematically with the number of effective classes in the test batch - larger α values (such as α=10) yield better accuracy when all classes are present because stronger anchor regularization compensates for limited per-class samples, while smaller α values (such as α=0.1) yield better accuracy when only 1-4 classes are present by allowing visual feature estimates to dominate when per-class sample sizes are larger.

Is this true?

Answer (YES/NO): NO